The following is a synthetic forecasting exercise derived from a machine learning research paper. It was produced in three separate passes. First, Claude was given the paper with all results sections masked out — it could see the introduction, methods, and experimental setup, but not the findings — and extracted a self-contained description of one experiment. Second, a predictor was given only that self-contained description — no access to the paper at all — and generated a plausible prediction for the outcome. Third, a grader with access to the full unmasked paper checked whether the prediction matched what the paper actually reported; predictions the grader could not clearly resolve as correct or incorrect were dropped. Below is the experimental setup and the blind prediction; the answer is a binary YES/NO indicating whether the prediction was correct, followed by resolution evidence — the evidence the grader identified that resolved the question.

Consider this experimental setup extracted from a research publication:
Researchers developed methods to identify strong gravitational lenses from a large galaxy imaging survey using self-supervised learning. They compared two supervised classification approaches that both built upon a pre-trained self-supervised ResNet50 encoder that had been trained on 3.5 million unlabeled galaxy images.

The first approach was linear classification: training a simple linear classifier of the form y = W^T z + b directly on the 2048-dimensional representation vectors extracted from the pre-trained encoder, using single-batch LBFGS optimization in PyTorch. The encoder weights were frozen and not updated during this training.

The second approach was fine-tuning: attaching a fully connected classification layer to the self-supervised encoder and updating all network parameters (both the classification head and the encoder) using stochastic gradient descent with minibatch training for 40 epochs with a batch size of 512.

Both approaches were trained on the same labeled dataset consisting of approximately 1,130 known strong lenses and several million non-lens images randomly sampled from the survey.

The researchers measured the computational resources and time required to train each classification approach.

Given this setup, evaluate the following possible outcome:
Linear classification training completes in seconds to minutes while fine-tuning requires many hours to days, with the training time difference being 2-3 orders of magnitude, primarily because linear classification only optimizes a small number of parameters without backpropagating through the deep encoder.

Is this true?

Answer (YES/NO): YES